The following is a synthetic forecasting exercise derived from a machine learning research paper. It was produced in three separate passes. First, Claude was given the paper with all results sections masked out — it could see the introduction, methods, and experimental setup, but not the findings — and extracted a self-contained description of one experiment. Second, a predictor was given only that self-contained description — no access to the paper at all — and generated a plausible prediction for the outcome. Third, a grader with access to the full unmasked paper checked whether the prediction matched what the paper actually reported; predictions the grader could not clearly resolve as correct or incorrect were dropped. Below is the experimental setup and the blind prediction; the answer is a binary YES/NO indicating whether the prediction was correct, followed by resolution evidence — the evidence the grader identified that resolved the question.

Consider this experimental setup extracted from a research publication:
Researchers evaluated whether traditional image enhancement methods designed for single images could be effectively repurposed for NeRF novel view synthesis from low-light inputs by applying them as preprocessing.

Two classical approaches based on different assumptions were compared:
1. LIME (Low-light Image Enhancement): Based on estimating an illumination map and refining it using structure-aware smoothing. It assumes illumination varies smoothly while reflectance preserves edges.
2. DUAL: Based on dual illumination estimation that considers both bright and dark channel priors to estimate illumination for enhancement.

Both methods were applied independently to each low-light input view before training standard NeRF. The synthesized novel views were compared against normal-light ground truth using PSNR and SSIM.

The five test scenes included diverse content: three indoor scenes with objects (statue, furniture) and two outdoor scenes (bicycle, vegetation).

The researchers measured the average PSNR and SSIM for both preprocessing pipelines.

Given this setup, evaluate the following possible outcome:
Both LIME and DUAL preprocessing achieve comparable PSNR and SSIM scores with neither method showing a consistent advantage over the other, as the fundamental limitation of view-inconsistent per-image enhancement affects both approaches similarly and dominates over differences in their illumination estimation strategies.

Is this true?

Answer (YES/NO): NO